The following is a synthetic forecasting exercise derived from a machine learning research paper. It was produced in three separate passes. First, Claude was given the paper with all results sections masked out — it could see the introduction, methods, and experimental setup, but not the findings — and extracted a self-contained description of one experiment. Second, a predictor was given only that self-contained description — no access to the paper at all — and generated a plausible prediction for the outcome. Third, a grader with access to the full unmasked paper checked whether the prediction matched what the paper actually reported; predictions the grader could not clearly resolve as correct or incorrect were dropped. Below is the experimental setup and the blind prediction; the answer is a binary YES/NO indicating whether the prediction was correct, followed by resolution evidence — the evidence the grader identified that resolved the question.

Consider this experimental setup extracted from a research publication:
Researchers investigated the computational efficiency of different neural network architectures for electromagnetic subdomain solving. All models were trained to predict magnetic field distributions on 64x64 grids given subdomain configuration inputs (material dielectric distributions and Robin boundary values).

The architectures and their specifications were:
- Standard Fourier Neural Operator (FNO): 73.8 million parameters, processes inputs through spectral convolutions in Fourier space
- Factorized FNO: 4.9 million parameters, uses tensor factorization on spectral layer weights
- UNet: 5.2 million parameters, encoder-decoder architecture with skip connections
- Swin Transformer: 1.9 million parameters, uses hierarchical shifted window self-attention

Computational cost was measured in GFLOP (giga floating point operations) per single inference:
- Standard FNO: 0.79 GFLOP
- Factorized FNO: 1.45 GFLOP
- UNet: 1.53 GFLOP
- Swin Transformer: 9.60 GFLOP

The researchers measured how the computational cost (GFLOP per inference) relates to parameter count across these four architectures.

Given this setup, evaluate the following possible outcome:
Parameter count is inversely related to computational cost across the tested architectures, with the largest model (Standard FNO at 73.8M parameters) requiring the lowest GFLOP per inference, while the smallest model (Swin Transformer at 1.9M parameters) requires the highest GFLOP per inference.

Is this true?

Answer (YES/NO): NO